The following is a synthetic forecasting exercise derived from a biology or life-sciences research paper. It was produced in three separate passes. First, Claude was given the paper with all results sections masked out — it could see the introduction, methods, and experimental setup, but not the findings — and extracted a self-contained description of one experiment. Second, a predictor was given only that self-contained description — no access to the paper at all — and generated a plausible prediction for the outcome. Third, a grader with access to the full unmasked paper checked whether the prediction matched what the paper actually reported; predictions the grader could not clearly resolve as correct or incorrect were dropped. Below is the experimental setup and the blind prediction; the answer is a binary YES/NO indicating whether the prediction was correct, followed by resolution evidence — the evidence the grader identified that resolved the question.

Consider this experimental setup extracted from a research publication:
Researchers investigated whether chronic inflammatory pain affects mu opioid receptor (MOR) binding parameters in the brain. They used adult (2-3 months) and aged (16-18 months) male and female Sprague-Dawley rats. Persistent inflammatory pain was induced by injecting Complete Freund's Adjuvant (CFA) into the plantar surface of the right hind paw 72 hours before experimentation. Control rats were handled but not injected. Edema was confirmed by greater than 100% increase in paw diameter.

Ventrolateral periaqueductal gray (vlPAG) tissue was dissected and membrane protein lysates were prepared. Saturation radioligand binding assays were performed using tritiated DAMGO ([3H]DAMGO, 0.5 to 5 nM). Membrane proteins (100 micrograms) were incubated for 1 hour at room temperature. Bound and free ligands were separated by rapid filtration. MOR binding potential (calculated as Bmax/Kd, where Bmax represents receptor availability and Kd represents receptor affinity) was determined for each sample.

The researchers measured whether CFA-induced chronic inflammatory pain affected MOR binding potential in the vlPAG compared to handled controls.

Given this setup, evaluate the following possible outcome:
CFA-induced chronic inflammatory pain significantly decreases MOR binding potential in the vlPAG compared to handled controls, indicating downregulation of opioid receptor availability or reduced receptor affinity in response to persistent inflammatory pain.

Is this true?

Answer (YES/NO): NO